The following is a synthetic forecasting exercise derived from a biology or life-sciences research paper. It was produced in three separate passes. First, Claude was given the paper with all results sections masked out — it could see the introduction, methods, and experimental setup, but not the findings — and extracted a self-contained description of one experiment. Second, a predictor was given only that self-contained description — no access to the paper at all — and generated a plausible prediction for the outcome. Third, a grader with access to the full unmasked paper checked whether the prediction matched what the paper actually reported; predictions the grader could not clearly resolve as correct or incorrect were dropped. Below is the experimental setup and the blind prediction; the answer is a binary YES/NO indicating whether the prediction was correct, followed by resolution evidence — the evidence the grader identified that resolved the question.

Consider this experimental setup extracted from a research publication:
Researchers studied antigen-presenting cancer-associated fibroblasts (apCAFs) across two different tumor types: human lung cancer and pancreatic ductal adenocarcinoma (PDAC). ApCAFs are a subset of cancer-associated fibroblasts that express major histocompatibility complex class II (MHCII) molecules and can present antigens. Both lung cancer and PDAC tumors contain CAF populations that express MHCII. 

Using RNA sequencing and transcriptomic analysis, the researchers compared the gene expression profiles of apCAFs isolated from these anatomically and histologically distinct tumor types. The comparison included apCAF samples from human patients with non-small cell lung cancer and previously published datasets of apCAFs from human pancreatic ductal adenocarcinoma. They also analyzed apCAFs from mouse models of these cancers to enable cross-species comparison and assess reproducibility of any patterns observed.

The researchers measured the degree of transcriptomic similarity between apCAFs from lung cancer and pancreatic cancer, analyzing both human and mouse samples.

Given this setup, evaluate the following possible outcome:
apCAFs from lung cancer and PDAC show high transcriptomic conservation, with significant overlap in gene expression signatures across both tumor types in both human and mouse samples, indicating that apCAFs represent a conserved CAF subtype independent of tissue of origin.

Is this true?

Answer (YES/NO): NO